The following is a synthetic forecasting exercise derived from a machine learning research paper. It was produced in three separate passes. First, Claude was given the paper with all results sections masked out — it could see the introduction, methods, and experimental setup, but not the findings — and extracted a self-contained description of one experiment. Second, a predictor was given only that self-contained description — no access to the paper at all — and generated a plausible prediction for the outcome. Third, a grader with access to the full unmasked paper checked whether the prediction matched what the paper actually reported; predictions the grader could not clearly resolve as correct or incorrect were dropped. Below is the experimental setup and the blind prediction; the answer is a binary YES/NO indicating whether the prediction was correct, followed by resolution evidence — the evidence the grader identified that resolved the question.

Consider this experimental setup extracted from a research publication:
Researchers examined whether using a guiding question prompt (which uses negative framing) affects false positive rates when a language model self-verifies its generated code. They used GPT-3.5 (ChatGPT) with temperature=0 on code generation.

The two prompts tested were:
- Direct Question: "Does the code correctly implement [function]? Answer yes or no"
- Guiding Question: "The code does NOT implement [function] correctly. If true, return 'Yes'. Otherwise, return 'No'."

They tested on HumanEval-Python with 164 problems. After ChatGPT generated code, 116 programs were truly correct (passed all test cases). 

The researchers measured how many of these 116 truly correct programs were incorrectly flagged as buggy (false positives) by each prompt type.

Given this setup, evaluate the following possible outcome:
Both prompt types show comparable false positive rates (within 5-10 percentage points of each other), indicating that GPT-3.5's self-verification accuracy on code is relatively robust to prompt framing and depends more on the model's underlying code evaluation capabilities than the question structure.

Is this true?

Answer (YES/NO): NO